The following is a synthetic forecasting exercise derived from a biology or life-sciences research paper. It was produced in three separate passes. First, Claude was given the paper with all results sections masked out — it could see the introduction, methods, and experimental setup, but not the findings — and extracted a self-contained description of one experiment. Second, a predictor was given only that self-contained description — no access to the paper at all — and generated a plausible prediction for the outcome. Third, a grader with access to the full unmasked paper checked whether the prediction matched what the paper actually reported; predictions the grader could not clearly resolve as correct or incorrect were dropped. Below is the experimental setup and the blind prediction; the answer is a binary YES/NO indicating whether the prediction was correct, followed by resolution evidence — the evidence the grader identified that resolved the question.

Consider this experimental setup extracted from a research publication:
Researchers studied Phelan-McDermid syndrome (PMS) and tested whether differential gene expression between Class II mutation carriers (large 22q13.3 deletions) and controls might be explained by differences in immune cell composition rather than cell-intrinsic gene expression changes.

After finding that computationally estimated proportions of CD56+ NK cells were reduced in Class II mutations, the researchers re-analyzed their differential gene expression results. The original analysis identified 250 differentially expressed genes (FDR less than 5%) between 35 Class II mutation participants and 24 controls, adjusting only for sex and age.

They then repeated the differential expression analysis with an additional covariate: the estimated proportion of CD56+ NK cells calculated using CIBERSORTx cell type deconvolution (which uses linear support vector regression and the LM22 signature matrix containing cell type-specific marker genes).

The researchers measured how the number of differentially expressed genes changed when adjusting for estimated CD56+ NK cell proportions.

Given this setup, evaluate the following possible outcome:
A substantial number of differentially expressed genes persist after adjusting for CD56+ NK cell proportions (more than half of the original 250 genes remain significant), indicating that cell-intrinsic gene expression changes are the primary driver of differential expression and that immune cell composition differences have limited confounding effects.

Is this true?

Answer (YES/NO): NO